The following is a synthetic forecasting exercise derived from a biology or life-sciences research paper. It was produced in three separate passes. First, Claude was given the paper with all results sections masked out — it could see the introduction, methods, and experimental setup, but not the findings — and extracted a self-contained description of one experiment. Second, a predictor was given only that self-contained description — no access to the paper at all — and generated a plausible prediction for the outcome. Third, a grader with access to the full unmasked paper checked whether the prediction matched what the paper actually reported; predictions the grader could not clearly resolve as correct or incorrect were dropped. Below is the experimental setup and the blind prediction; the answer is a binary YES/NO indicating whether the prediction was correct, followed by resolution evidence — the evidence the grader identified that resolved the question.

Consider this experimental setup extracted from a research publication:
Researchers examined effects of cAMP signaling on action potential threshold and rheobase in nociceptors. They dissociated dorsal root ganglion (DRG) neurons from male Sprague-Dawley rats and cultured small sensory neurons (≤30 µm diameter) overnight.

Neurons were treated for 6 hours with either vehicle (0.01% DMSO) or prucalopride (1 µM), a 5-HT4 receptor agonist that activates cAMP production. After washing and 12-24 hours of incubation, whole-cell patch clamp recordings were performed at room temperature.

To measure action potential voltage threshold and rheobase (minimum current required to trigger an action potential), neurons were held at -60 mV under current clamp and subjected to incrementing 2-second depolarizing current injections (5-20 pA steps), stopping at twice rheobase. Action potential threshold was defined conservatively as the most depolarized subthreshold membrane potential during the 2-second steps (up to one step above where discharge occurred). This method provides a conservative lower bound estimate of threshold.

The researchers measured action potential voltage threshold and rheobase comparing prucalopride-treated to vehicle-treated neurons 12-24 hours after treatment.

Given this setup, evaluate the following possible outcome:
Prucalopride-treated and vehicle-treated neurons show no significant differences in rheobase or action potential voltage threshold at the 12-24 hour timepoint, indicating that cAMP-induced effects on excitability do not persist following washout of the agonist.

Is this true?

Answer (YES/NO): NO